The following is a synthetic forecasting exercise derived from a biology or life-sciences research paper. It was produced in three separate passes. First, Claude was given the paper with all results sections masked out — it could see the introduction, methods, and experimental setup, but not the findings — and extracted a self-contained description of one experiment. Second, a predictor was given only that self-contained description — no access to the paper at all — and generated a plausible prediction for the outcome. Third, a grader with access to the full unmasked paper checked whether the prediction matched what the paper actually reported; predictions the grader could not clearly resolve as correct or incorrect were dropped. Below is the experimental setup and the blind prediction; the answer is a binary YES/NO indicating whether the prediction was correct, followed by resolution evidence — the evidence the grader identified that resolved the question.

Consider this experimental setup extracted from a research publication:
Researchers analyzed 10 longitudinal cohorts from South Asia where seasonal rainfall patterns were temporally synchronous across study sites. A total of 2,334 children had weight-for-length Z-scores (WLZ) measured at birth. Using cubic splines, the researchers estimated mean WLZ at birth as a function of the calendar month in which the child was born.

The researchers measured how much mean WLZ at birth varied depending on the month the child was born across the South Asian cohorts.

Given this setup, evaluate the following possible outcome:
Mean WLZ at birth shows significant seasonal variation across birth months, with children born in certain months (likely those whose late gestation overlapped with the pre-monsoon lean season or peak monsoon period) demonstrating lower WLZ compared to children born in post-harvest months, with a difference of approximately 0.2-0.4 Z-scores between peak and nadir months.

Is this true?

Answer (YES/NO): NO